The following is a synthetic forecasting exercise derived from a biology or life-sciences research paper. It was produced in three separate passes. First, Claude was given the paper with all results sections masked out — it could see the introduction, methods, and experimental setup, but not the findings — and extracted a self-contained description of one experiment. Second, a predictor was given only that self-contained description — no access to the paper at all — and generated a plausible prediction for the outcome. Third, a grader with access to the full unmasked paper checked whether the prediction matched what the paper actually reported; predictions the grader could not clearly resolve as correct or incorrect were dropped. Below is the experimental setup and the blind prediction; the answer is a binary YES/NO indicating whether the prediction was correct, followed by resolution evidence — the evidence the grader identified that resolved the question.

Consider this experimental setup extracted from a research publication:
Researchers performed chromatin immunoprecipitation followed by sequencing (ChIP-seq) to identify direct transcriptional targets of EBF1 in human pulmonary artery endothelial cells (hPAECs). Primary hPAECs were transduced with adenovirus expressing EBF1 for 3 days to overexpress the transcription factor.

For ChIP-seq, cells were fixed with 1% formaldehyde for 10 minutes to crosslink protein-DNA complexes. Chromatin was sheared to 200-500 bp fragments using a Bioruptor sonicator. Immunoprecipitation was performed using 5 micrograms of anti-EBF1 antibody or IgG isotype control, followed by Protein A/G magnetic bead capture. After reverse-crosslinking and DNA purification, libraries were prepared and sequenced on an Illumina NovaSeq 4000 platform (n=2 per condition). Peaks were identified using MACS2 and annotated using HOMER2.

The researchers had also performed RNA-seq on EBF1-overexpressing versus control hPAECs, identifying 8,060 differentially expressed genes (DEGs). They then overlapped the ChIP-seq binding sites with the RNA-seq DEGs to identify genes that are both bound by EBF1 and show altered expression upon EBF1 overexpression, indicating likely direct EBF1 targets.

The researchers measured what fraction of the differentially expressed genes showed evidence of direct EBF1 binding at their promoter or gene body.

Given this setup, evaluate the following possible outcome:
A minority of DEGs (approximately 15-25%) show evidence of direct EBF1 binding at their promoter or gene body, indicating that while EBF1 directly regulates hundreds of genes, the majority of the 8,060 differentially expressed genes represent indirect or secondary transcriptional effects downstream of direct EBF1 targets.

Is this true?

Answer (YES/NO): NO